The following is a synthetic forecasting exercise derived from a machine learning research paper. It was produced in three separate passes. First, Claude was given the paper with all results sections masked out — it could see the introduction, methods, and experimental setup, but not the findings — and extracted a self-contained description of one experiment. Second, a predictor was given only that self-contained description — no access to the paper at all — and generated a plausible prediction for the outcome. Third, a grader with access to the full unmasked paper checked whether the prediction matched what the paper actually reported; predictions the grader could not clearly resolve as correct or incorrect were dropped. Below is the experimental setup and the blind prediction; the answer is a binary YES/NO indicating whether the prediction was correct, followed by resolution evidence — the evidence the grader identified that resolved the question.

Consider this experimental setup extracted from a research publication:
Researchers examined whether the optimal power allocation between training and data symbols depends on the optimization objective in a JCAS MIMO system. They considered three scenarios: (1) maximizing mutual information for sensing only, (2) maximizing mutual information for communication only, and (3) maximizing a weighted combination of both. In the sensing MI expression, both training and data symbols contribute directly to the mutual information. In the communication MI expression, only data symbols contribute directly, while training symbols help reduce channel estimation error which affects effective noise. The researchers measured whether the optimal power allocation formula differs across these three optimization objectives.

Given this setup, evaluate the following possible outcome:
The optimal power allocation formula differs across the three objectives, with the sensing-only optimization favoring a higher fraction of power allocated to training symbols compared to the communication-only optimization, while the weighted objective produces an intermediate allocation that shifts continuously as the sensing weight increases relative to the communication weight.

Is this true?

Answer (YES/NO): NO